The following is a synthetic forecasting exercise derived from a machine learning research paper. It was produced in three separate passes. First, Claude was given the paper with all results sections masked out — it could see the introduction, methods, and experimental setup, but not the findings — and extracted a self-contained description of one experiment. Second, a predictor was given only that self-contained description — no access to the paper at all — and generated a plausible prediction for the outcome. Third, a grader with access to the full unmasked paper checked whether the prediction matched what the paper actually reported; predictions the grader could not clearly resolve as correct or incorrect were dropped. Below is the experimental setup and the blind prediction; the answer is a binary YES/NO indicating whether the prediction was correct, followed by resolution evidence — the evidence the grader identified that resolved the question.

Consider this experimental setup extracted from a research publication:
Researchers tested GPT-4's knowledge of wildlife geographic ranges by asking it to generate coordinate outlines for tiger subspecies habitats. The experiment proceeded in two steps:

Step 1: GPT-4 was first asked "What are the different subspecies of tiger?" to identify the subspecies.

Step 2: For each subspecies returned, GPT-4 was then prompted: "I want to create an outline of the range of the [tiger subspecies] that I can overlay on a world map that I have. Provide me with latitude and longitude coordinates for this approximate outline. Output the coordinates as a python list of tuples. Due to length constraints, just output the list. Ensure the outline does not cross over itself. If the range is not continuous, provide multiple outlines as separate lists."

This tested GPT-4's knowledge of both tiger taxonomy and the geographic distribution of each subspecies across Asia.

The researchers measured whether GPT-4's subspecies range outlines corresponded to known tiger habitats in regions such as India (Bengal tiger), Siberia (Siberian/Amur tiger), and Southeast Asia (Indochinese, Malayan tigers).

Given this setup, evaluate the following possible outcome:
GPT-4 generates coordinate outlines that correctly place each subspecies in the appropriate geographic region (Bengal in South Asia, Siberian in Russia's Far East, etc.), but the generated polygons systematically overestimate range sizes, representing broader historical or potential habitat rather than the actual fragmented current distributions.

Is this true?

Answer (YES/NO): NO